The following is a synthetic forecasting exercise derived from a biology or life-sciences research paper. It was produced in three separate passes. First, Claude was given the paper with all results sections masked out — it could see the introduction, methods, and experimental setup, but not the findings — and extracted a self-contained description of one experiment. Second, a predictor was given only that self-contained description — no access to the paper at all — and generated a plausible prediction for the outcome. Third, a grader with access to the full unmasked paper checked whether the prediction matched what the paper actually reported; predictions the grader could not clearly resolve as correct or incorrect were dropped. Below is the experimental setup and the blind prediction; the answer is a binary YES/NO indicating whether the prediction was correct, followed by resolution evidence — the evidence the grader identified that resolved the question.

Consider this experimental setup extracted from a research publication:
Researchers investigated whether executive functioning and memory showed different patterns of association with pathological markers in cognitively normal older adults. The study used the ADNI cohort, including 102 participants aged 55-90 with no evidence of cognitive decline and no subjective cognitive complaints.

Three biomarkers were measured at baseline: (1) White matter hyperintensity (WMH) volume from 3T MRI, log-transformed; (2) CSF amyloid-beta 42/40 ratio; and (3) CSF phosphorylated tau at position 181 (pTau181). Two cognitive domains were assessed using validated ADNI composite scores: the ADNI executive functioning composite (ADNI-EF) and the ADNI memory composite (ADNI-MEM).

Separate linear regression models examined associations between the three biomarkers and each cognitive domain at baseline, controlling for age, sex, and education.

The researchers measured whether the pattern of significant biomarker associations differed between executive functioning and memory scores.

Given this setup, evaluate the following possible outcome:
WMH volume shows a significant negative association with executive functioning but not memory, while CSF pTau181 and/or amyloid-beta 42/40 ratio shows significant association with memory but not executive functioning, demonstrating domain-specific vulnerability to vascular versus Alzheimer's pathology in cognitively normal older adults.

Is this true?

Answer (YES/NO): NO